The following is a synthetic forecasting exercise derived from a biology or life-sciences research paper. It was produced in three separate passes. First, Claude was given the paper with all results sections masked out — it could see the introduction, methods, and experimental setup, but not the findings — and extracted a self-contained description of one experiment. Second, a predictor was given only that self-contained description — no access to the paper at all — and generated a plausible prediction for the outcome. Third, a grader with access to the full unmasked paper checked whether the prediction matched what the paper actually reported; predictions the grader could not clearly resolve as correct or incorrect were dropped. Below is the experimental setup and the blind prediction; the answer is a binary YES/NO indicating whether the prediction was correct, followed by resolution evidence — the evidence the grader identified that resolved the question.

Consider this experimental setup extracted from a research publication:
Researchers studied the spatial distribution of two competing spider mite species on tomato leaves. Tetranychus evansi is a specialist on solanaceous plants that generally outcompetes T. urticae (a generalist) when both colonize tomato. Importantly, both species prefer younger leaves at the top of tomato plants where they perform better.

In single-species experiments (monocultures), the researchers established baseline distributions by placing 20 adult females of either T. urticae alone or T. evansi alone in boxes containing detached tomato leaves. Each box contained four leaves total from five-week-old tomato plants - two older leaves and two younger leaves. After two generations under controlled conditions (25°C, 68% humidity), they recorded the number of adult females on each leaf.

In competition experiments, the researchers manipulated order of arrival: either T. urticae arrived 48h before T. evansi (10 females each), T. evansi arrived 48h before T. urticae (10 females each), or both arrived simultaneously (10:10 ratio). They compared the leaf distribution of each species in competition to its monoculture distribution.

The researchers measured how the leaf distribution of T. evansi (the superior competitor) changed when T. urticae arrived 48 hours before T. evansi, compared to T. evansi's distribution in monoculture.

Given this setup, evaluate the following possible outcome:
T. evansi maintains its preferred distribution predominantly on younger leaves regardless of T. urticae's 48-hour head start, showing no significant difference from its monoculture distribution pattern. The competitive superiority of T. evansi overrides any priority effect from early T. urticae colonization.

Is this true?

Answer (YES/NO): NO